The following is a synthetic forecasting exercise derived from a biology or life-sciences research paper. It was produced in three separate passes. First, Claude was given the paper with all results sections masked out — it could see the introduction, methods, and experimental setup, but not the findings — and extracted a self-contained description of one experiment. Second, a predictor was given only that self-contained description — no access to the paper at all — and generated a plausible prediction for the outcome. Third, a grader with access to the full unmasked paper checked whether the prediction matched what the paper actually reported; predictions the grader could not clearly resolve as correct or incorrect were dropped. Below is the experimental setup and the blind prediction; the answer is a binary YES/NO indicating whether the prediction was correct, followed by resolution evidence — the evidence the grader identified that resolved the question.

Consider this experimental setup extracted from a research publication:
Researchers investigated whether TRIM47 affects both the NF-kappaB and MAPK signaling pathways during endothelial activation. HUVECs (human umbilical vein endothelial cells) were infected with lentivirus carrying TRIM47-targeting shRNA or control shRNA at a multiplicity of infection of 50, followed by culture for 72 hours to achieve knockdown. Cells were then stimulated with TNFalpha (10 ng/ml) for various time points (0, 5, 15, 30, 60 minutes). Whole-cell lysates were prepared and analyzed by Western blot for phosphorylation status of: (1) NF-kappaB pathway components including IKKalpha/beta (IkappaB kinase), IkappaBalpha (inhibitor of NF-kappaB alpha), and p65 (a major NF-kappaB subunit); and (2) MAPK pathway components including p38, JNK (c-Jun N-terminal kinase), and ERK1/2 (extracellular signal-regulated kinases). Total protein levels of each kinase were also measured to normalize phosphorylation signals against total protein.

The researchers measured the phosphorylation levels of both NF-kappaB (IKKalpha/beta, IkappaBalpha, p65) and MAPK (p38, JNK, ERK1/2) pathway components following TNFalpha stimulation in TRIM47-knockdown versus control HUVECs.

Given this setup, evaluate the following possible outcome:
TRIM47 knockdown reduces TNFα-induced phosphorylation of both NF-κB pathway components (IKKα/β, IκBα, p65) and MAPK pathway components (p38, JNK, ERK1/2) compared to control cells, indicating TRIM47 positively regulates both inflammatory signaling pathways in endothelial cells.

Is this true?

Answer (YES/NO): NO